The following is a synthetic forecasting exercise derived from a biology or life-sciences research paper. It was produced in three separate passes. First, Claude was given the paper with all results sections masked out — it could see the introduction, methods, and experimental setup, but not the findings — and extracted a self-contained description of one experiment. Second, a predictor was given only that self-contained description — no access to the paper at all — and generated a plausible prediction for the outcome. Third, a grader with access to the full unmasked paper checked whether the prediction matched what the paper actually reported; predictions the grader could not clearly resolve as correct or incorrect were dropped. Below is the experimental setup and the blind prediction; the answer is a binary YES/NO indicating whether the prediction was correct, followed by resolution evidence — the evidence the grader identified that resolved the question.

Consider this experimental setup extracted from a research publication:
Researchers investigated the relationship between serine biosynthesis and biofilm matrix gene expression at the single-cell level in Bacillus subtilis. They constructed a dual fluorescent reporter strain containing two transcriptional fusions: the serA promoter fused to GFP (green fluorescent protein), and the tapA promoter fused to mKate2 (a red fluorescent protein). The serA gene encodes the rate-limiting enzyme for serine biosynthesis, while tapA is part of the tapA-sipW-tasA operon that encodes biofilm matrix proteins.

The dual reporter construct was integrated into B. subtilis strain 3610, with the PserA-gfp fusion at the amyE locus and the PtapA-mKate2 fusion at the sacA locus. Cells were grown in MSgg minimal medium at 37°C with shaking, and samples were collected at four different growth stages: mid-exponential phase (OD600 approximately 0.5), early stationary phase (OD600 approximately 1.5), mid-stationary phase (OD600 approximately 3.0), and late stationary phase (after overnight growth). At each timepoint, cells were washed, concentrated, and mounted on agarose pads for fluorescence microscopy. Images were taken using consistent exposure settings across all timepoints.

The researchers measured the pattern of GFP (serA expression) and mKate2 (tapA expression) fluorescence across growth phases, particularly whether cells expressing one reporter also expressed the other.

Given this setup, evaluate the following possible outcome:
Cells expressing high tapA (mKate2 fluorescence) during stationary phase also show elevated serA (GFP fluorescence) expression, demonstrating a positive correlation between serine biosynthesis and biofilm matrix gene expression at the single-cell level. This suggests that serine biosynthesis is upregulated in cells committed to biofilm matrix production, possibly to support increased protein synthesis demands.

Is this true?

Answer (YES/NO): NO